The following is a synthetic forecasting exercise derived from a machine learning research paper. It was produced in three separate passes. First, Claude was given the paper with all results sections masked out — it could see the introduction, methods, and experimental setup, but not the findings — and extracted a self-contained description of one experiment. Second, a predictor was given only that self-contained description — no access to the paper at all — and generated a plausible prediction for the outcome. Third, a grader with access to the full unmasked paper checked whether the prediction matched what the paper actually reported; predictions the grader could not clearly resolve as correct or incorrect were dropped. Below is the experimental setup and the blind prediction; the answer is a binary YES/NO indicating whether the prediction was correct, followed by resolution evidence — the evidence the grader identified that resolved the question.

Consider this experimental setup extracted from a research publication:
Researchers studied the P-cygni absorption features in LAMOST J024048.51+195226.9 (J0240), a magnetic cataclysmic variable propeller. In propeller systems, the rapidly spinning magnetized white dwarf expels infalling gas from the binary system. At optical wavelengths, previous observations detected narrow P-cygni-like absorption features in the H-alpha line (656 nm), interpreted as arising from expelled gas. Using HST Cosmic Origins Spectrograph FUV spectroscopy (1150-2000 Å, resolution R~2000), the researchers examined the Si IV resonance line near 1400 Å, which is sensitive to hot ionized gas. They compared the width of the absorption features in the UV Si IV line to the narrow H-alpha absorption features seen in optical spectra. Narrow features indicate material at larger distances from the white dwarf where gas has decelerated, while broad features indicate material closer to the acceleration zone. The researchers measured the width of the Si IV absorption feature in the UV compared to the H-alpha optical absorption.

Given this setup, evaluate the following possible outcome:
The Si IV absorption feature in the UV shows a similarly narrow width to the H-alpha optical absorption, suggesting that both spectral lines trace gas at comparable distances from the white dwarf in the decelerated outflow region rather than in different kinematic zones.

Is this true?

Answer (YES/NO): NO